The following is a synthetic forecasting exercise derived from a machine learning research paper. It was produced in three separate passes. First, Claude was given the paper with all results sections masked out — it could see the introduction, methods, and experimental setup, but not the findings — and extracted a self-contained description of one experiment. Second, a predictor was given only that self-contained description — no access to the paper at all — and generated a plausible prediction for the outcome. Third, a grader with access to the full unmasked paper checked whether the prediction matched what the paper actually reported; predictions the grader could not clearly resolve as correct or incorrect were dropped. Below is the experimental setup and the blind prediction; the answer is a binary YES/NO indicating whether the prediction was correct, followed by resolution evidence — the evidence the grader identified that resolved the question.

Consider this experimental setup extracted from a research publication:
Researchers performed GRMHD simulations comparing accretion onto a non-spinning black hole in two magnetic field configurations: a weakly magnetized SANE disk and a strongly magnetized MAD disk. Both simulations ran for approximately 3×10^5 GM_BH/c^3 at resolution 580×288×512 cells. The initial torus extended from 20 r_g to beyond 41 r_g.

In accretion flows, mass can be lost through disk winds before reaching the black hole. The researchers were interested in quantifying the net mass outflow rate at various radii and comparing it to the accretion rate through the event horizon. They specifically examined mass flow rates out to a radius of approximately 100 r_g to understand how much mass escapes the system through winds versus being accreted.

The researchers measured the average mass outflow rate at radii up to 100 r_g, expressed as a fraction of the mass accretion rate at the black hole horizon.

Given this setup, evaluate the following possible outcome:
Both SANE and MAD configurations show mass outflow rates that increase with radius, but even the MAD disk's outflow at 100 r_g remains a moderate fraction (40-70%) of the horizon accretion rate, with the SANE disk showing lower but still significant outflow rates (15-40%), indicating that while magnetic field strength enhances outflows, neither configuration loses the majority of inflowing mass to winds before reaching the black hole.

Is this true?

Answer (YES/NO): NO